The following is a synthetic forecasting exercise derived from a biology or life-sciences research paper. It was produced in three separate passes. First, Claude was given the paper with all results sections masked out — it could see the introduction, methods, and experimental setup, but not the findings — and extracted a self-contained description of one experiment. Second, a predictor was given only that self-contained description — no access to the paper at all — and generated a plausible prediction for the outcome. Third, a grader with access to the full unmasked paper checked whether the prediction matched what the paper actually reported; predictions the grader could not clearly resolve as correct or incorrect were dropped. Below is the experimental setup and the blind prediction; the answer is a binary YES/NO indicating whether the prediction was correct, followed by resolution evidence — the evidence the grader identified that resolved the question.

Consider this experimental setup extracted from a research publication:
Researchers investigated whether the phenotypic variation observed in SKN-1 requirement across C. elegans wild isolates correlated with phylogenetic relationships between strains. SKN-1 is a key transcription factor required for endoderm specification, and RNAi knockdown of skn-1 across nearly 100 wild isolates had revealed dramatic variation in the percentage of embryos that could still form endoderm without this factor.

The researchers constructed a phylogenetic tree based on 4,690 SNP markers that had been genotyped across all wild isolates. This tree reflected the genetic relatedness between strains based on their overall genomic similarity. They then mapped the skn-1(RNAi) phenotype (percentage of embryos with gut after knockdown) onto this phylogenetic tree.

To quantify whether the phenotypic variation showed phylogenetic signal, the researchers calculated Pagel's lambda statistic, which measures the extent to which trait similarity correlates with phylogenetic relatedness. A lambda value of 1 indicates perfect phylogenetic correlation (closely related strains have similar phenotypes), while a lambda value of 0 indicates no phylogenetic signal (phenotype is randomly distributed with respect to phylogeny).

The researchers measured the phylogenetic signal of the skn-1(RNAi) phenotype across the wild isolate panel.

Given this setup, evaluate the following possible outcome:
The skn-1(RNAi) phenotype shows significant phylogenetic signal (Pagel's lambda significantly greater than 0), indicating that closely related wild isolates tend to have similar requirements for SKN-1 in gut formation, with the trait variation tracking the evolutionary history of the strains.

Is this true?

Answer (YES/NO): NO